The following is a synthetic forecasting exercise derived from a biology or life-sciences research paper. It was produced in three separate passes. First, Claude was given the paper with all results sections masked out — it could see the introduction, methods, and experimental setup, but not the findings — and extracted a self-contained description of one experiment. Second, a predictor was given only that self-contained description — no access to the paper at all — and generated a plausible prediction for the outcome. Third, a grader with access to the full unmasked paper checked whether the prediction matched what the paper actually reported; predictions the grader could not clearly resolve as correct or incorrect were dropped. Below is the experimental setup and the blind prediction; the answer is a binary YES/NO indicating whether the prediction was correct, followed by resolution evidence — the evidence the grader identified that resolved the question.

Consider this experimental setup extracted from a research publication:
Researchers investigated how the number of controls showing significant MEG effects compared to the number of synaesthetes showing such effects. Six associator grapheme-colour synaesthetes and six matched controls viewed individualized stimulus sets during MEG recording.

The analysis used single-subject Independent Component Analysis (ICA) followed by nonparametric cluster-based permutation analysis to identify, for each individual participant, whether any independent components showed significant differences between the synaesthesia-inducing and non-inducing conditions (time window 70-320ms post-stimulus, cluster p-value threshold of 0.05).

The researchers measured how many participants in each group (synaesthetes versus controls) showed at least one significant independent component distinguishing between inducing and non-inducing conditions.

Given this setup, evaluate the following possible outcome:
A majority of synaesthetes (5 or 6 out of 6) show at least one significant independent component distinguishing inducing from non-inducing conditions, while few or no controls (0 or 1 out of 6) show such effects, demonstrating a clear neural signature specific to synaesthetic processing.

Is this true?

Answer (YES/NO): NO